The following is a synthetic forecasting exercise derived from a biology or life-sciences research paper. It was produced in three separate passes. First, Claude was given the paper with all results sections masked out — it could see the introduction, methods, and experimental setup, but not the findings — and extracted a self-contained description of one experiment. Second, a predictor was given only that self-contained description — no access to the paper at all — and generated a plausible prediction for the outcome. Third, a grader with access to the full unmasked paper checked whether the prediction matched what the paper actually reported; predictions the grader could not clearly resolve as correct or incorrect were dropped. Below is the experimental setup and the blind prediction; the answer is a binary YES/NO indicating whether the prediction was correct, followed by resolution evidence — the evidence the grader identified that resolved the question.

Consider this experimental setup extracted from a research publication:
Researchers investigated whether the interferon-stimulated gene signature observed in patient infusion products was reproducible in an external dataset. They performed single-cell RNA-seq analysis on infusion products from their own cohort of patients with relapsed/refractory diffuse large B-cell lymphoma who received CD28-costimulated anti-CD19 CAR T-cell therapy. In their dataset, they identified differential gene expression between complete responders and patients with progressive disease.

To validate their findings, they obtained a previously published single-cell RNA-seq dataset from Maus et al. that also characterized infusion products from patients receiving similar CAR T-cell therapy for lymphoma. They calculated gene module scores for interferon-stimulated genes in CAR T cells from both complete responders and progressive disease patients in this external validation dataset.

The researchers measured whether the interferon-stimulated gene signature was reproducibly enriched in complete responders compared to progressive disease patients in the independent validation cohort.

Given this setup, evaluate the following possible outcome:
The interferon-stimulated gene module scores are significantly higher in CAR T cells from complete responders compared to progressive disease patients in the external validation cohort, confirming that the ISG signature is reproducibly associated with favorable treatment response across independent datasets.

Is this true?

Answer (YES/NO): YES